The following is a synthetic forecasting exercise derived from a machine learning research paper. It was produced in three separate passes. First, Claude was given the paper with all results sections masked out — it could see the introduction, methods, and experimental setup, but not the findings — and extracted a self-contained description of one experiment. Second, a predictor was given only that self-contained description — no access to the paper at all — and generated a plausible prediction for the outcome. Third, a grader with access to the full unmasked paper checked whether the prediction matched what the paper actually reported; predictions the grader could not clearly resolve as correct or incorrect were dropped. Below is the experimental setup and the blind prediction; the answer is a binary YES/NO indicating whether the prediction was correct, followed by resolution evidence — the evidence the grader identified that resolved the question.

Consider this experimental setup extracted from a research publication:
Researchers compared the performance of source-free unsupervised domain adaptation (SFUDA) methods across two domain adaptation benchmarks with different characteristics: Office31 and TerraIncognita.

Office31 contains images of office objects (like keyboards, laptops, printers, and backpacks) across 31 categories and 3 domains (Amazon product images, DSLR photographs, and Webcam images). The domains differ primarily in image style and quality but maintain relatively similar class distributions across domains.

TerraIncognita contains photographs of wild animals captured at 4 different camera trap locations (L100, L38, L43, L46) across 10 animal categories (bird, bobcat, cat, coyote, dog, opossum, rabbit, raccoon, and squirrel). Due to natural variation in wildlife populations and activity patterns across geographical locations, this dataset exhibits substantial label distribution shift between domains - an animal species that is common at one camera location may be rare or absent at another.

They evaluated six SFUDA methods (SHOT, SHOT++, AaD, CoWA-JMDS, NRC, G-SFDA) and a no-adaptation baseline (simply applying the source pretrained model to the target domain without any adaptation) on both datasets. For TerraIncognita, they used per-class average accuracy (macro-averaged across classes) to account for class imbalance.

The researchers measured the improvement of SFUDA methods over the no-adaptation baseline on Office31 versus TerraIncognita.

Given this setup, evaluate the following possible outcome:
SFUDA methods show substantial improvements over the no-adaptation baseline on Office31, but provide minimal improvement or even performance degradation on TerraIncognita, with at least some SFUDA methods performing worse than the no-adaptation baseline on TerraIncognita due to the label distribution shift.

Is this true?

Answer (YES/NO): YES